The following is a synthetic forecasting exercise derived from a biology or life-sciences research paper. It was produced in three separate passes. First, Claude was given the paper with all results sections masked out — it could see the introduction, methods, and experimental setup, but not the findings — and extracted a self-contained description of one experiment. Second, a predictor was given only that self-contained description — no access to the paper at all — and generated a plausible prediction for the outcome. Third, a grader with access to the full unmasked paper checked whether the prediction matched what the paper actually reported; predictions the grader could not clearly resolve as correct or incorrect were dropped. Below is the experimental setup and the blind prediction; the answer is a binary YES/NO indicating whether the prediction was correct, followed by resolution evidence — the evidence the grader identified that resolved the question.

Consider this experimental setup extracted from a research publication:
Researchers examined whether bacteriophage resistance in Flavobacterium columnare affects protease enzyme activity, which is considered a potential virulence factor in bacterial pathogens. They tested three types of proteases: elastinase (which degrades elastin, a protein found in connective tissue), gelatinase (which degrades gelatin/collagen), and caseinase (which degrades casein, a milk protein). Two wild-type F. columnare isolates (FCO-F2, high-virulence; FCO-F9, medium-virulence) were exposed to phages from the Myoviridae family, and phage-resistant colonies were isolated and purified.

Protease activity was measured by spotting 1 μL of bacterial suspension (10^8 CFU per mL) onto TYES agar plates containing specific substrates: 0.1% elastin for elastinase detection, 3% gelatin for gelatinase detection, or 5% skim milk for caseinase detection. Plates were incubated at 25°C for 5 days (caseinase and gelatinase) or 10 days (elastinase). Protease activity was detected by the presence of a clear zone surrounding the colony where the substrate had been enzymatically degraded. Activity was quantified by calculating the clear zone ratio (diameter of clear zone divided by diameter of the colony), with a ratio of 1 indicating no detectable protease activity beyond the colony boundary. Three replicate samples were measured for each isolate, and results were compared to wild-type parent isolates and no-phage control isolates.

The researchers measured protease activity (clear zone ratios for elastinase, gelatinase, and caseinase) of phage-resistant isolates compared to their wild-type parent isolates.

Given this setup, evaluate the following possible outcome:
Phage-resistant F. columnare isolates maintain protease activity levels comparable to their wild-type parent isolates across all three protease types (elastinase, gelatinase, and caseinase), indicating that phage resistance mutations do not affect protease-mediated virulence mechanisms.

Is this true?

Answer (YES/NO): NO